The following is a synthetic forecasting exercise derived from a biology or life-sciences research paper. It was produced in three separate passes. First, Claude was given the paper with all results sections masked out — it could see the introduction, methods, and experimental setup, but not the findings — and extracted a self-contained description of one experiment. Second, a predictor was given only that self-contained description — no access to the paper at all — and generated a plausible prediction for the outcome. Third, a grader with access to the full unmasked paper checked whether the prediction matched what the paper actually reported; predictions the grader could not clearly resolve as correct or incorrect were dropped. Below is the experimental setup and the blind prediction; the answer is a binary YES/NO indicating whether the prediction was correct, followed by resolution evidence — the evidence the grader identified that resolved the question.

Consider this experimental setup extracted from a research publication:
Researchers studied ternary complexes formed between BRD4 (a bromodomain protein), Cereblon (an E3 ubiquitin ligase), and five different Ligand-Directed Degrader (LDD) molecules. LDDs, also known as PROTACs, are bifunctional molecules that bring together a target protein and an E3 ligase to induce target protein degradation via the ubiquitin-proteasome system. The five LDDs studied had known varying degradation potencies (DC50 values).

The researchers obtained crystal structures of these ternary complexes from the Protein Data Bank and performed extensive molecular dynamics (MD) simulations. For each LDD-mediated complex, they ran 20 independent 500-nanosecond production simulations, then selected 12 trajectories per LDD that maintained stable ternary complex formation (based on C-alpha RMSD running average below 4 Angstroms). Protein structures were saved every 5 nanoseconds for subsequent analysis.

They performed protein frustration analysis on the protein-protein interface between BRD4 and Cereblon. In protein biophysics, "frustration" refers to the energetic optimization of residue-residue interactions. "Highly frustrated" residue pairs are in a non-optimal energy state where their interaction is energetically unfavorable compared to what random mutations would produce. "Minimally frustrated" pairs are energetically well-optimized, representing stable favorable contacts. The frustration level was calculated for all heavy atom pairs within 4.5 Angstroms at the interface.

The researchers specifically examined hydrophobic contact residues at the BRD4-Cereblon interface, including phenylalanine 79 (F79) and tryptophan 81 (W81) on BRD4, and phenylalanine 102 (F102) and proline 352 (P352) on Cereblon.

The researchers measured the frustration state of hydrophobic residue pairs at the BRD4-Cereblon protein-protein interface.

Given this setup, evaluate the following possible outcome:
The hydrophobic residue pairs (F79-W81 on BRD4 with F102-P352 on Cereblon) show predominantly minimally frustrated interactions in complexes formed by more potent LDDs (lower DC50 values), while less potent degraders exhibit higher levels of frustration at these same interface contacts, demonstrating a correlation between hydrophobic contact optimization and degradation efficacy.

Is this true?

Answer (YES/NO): NO